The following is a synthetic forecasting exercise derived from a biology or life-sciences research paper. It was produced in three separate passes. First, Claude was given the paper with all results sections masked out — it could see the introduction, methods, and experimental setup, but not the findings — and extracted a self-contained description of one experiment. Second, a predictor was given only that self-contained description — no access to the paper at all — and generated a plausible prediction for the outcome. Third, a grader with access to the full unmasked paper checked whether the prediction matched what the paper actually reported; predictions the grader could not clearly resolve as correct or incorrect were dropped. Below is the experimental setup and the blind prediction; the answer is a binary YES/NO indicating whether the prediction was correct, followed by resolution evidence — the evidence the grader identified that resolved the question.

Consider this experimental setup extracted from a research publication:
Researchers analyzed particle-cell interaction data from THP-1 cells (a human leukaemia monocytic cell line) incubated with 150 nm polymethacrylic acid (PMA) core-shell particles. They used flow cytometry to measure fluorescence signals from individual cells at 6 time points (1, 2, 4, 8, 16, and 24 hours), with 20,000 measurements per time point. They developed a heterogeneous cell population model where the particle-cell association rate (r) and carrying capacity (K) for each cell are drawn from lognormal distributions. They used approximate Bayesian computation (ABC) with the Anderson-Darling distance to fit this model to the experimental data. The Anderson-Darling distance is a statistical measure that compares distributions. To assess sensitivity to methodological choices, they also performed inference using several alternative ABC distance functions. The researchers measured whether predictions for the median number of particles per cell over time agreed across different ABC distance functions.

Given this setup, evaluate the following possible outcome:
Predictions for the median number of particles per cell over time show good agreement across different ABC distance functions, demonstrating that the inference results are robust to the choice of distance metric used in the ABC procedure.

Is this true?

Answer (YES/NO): YES